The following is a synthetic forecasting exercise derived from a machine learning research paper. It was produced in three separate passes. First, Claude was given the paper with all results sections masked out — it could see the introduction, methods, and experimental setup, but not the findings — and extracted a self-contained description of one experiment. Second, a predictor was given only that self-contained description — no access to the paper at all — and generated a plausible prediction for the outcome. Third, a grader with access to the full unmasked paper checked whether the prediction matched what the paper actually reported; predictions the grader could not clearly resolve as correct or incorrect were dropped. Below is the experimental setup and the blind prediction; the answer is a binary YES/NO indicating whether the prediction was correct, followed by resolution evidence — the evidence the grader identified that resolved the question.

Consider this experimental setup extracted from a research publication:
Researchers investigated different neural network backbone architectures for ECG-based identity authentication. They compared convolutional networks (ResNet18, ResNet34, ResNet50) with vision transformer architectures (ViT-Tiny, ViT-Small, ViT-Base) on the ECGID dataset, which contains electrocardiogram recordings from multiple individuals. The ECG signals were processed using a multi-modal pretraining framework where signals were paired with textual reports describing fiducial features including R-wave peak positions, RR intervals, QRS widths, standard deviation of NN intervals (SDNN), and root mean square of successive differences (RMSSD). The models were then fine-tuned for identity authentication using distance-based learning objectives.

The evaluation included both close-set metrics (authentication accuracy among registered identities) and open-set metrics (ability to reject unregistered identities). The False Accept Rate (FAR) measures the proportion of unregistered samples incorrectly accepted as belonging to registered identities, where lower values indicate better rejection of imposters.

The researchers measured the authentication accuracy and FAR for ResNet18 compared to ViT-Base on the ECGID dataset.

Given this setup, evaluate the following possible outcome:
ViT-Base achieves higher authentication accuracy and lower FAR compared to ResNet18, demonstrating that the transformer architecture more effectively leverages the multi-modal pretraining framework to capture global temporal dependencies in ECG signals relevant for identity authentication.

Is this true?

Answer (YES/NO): NO